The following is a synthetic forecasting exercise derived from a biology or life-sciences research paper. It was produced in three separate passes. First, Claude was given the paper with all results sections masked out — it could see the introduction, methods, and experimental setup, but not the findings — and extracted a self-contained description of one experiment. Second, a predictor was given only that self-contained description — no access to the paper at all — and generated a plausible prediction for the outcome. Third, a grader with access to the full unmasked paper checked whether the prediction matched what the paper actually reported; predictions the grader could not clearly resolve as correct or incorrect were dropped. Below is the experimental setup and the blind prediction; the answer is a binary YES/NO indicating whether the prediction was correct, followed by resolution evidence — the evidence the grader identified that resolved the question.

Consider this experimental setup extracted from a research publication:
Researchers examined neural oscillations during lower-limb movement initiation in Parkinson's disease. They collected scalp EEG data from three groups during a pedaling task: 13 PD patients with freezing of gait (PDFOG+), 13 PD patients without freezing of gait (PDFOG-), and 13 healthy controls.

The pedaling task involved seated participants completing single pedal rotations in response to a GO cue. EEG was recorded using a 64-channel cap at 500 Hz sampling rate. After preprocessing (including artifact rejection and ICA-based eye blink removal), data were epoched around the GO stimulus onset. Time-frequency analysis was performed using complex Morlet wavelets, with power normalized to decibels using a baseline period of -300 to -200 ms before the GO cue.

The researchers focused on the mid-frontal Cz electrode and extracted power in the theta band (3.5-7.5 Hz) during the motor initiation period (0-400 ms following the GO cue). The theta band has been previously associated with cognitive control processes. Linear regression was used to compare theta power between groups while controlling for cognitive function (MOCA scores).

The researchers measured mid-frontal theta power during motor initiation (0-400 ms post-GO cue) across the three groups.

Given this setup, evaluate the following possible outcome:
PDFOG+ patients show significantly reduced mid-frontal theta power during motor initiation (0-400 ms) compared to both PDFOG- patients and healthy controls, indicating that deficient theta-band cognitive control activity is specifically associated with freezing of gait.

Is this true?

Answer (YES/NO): YES